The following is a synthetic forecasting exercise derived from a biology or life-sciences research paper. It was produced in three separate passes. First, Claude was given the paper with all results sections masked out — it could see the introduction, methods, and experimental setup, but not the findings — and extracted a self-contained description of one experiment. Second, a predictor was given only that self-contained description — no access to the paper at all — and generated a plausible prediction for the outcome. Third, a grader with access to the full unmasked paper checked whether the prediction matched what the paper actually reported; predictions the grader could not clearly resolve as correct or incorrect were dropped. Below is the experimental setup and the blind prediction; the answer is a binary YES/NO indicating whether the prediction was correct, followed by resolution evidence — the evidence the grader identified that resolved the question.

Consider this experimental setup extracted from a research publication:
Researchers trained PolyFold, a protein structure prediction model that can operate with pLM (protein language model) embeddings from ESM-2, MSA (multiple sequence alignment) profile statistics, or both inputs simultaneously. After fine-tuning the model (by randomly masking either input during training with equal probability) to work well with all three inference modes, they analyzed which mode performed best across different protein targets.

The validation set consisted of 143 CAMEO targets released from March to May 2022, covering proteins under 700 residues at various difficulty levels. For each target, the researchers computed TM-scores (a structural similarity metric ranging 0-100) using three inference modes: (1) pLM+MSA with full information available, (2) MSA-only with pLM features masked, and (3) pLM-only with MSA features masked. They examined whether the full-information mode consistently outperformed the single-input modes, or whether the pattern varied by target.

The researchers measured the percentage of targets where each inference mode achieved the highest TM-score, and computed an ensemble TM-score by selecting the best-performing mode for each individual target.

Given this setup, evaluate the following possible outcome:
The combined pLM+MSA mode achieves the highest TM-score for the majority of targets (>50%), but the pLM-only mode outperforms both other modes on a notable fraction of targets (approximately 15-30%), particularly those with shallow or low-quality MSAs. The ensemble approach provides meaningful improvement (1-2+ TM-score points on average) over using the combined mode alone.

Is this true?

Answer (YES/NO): NO